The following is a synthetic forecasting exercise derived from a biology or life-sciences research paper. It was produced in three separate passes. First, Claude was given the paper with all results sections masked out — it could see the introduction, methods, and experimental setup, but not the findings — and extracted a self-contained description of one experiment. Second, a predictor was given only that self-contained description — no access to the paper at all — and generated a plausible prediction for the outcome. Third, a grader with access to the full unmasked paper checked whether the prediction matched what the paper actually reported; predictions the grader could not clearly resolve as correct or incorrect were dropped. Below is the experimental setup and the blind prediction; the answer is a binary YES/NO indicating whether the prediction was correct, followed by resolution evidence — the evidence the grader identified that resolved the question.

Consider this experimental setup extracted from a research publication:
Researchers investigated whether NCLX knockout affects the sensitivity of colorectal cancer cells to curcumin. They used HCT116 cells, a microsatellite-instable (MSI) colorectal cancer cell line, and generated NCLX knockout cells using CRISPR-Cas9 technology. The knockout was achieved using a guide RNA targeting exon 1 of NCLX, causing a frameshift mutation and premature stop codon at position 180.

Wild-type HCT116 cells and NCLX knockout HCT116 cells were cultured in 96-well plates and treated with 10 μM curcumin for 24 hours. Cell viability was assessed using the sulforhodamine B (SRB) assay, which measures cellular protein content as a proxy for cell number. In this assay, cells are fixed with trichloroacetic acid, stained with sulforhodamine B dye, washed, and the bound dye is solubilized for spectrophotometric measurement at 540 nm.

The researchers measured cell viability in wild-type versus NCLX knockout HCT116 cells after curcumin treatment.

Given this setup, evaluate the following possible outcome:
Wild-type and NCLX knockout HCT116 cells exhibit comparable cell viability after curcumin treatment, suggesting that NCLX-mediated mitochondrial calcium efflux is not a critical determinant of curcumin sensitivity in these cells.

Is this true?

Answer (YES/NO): NO